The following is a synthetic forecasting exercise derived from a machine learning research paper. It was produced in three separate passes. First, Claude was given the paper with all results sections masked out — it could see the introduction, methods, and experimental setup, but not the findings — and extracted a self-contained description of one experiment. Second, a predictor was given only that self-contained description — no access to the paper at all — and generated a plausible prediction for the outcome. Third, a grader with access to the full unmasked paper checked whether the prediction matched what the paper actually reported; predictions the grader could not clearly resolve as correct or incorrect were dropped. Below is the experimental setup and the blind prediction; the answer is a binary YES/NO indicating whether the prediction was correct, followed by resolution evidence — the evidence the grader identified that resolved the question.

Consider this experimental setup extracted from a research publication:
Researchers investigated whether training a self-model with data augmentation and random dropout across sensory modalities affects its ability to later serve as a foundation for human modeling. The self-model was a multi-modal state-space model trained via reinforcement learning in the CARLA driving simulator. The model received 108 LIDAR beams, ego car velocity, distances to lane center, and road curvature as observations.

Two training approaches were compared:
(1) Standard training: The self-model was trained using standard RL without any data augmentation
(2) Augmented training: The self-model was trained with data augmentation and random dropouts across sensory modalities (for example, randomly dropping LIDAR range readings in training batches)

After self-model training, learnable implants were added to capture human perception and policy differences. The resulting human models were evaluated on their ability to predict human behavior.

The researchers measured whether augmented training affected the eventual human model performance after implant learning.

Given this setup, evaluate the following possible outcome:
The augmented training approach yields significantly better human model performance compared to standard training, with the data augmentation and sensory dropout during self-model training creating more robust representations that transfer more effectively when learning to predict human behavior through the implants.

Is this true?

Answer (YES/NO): YES